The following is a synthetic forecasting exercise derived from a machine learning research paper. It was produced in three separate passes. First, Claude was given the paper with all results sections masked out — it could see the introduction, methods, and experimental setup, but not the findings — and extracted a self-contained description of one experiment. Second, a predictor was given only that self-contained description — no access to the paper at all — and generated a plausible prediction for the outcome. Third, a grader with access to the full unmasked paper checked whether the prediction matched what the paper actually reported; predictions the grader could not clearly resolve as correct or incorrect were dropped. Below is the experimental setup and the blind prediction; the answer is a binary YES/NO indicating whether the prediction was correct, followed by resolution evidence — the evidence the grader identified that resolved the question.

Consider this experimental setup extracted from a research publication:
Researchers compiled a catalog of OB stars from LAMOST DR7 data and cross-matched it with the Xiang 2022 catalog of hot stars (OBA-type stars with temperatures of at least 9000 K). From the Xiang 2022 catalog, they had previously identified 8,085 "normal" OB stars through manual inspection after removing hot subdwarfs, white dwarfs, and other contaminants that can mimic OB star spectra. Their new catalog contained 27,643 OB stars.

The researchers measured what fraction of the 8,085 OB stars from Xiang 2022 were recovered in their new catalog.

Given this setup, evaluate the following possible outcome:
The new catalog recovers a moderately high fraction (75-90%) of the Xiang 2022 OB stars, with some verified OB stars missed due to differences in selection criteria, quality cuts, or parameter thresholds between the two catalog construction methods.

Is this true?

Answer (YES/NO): NO